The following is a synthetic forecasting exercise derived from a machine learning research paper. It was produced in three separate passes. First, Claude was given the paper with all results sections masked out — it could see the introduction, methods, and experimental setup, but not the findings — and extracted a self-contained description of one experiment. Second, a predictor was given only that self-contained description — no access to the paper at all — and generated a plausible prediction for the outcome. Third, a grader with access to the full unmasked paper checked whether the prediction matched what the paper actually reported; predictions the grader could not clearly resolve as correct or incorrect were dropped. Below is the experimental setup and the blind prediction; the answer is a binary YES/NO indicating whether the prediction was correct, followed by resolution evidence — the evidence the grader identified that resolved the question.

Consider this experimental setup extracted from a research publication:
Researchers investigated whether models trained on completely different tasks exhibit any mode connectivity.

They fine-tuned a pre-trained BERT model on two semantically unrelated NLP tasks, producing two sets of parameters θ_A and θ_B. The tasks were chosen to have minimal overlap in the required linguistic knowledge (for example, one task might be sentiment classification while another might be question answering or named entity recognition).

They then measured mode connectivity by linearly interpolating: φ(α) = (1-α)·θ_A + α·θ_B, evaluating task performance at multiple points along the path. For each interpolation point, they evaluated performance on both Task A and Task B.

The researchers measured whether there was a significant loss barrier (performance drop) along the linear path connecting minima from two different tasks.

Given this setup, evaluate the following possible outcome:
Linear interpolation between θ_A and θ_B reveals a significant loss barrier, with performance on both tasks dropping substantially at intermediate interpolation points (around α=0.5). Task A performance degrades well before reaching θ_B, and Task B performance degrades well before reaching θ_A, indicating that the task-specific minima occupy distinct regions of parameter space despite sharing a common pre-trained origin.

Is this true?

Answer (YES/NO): NO